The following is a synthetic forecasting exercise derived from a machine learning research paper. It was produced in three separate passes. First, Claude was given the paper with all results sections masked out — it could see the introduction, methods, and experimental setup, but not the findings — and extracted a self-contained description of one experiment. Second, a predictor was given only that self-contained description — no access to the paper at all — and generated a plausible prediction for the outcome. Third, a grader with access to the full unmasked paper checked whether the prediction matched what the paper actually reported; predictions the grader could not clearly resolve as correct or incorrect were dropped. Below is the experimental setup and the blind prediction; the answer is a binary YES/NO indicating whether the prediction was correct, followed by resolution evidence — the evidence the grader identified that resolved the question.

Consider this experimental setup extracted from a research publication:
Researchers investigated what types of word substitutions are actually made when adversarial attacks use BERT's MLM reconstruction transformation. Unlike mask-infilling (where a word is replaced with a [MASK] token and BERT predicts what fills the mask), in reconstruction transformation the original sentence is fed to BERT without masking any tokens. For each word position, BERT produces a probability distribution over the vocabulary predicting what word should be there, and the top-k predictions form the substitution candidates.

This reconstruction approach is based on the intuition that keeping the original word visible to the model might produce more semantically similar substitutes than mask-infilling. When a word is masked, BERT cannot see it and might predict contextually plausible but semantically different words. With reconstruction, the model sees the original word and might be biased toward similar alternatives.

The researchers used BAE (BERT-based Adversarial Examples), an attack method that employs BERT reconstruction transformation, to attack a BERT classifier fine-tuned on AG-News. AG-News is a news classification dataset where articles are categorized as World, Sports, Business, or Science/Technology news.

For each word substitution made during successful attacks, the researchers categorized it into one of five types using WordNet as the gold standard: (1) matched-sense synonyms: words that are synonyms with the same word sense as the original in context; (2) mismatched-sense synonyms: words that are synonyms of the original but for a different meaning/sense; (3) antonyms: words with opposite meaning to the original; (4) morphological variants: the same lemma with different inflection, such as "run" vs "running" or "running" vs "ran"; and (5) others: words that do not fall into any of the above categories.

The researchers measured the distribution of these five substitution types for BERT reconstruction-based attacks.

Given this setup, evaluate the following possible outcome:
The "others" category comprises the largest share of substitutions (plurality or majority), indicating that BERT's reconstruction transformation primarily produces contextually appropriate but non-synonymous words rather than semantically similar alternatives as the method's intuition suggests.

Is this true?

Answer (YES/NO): YES